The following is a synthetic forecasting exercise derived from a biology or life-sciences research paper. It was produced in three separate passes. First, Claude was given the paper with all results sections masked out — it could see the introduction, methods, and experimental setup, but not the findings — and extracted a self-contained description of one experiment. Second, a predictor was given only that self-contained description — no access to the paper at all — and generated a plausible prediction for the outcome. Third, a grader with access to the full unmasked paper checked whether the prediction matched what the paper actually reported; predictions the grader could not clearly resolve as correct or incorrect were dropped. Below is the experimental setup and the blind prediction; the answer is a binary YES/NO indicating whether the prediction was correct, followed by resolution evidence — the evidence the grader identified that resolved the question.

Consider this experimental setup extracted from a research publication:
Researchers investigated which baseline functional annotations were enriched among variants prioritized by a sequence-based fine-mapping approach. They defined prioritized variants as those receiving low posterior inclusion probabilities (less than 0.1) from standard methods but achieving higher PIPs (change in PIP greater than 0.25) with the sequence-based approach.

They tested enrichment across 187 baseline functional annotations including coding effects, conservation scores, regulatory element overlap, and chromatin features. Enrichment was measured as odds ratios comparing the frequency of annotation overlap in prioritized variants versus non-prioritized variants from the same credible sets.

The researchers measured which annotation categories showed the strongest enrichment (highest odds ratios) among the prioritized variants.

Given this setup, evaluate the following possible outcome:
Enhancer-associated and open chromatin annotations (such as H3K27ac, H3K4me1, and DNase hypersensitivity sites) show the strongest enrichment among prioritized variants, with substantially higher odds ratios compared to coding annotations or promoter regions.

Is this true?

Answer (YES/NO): NO